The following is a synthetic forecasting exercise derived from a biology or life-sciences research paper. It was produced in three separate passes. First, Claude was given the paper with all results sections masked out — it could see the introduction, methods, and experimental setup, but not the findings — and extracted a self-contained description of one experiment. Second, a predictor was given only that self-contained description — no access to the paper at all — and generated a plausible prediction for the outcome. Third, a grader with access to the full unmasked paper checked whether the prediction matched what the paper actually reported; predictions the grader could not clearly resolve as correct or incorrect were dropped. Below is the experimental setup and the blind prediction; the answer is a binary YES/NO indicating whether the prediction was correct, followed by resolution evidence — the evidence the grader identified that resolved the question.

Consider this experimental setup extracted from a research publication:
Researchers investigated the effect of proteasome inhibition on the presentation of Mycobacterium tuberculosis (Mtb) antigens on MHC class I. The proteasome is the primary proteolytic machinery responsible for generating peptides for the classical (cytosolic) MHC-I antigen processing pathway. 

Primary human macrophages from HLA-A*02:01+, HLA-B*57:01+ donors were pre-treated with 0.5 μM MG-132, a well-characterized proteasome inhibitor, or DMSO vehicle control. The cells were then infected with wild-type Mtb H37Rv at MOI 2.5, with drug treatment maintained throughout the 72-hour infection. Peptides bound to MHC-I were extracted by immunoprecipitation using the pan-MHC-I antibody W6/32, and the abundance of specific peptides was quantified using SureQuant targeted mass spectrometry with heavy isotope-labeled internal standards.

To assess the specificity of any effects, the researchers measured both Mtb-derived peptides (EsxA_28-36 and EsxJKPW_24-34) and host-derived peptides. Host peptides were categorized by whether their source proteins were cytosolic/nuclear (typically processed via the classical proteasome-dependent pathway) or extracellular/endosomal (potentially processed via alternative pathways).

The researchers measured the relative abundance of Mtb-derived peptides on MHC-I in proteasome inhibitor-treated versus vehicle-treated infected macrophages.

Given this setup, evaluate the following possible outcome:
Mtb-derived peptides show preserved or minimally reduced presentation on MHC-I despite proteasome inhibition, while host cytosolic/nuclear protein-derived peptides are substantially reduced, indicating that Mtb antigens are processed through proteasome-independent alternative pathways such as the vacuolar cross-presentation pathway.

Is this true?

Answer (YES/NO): YES